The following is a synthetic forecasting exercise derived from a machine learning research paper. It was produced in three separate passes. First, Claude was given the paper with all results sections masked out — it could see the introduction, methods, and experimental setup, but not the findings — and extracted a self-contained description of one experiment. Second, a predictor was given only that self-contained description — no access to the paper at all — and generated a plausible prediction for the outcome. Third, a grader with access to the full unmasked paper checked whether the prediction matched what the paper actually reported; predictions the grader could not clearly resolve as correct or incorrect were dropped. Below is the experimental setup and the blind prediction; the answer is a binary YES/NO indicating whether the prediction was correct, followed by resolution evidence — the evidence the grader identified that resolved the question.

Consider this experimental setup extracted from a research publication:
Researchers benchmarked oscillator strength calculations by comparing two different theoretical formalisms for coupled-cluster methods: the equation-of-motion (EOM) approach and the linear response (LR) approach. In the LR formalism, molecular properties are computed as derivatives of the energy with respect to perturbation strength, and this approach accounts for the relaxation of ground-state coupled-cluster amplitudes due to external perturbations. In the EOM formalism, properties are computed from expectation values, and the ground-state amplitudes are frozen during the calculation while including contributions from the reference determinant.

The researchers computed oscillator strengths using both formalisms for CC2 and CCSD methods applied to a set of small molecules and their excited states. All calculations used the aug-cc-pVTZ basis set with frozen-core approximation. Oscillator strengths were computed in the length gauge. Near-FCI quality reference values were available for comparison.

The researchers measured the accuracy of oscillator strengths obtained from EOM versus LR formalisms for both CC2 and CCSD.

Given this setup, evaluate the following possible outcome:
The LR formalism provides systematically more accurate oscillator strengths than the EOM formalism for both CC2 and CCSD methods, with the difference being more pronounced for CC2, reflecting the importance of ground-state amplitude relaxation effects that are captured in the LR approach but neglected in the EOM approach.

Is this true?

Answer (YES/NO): YES